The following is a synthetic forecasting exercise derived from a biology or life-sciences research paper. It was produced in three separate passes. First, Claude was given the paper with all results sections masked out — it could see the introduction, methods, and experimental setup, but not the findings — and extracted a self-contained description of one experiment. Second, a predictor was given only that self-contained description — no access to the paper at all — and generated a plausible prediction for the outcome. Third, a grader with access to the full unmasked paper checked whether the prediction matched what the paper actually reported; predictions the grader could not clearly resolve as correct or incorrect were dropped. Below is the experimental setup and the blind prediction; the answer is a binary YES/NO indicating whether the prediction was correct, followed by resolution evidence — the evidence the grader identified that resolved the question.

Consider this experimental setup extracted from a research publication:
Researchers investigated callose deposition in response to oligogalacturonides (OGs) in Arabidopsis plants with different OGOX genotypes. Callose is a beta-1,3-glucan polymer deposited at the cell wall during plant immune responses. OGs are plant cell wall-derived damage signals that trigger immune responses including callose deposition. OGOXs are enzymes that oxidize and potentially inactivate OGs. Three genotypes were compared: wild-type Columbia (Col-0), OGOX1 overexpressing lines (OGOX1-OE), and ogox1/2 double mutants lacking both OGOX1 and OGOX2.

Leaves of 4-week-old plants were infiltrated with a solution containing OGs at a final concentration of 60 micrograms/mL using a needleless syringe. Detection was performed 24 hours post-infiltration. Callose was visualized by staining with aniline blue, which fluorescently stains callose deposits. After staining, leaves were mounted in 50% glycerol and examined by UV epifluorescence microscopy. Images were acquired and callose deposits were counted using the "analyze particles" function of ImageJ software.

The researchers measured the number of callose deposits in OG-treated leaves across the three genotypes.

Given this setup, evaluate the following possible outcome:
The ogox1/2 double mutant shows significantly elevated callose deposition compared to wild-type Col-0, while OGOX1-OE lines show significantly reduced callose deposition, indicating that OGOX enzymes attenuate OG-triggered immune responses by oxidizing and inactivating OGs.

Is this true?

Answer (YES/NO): NO